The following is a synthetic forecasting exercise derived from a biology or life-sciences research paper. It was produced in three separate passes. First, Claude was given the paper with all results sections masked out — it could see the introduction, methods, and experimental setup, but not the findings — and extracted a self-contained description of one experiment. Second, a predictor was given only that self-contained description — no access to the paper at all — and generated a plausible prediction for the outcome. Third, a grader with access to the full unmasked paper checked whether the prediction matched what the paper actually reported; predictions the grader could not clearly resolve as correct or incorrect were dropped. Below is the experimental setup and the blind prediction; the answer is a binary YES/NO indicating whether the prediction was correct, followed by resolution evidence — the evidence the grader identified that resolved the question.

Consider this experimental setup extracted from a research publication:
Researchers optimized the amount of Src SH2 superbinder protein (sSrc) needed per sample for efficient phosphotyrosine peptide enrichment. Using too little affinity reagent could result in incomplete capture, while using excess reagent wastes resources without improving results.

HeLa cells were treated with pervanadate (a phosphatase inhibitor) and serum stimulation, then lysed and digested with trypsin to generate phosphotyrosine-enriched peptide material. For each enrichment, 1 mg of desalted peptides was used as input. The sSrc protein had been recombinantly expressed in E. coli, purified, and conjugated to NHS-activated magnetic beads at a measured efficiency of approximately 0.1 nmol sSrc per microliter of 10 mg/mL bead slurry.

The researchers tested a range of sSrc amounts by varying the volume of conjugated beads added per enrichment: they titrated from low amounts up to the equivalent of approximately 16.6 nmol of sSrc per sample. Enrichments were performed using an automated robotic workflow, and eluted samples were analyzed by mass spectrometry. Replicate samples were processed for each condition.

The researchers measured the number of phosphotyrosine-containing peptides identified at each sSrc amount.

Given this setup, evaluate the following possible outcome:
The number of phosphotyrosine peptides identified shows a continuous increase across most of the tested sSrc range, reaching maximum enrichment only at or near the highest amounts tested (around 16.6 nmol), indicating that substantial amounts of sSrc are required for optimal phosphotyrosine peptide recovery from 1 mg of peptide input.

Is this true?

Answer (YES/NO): NO